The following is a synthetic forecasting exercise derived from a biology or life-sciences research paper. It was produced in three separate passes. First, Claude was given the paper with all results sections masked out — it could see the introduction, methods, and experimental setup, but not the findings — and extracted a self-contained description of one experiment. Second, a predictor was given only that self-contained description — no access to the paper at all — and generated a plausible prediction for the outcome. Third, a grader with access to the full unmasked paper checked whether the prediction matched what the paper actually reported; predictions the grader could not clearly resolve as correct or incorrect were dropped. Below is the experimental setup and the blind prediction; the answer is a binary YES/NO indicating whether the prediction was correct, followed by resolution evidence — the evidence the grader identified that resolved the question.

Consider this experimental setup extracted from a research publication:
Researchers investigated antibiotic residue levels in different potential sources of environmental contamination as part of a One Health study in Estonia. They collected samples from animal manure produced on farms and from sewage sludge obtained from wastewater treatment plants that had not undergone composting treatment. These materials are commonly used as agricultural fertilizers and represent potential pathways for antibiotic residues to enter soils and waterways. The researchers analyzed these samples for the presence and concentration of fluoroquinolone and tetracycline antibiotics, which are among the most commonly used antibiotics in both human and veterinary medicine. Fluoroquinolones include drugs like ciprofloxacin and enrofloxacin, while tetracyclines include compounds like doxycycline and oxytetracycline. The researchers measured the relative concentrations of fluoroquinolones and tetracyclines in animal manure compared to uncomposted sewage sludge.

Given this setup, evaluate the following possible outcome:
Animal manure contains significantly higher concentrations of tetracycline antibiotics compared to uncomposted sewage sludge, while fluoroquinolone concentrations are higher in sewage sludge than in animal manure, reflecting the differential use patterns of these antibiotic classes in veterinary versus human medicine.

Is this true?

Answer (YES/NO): NO